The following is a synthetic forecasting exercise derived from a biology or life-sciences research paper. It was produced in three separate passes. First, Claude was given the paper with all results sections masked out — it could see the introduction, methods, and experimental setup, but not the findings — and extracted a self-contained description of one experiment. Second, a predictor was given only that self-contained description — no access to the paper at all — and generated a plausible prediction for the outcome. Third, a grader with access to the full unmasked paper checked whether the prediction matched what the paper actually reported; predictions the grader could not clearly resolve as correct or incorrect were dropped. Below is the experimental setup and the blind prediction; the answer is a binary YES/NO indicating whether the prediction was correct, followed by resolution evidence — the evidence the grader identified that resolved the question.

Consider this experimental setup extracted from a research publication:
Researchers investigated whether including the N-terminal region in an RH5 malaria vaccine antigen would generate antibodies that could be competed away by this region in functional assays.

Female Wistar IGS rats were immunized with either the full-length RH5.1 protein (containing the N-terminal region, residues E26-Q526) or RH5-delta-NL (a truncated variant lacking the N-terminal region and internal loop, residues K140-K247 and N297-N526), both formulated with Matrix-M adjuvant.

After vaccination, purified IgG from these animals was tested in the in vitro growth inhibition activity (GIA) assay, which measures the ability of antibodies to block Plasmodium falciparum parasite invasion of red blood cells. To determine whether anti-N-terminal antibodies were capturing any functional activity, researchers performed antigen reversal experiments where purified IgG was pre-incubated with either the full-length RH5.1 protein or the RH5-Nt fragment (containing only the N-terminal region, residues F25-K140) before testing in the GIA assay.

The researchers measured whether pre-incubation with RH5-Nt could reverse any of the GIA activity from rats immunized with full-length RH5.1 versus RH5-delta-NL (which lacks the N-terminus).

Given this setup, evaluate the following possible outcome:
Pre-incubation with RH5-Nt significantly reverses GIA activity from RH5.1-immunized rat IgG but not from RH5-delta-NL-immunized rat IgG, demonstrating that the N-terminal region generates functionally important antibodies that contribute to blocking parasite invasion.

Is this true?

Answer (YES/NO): NO